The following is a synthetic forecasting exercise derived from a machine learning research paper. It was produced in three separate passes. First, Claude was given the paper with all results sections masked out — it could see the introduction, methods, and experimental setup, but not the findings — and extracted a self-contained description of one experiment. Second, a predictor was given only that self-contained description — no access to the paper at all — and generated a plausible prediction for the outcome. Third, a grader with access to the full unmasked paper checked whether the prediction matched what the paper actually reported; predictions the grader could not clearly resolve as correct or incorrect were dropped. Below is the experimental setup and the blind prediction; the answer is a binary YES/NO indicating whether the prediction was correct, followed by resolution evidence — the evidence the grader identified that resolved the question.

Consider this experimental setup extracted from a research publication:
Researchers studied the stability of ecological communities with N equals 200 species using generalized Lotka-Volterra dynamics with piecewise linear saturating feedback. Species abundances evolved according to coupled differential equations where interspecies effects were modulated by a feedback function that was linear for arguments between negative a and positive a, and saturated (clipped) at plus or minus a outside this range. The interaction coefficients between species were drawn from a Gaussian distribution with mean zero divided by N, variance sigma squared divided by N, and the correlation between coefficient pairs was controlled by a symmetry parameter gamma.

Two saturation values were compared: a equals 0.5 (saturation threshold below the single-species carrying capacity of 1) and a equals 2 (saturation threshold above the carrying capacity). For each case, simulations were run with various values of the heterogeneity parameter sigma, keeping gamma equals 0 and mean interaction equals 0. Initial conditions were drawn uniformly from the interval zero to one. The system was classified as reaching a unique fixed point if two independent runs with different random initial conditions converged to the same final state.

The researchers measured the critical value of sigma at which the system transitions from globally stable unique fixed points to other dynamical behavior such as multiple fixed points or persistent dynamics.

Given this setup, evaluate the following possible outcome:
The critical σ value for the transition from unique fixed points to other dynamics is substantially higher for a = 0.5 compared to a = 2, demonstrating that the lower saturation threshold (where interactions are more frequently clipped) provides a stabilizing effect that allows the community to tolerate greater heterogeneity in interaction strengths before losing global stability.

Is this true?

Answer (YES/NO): YES